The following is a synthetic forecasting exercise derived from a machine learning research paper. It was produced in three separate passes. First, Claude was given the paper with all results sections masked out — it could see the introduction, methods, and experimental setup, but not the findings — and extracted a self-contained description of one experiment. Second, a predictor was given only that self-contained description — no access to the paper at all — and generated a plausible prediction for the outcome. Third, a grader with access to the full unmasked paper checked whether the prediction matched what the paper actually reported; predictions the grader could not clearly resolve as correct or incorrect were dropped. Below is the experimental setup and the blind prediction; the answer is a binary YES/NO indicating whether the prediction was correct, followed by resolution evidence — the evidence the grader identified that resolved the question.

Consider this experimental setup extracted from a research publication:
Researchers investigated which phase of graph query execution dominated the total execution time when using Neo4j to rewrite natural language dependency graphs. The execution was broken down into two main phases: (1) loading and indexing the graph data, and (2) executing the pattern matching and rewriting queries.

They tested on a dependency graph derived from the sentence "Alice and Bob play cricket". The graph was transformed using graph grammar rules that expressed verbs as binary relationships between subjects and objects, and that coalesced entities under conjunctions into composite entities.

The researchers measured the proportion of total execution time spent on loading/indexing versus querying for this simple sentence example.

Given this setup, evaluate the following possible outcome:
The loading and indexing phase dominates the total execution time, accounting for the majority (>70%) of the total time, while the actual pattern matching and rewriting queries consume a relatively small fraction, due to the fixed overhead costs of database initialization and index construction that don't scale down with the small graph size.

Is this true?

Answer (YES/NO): NO